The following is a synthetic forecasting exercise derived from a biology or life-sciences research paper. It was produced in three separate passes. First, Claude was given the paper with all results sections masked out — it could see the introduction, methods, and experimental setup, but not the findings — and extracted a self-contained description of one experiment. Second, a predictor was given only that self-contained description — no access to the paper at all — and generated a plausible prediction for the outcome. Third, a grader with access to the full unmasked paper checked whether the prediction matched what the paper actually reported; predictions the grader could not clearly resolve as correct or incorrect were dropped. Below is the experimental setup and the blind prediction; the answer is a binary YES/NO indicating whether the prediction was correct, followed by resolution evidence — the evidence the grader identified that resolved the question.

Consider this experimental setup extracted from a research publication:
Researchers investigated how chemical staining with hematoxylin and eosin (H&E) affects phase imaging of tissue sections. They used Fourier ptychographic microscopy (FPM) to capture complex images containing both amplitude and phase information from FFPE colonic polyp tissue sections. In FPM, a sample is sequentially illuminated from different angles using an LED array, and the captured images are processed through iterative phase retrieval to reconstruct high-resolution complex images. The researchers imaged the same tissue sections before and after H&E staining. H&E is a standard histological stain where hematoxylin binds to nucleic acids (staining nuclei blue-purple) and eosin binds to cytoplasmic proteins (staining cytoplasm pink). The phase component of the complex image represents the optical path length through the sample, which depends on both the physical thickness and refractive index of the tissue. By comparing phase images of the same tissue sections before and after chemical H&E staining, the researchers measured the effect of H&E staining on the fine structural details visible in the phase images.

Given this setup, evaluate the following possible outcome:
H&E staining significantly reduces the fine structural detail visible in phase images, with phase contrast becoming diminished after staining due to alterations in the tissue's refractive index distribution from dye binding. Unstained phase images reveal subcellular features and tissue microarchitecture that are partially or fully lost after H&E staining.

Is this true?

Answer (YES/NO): YES